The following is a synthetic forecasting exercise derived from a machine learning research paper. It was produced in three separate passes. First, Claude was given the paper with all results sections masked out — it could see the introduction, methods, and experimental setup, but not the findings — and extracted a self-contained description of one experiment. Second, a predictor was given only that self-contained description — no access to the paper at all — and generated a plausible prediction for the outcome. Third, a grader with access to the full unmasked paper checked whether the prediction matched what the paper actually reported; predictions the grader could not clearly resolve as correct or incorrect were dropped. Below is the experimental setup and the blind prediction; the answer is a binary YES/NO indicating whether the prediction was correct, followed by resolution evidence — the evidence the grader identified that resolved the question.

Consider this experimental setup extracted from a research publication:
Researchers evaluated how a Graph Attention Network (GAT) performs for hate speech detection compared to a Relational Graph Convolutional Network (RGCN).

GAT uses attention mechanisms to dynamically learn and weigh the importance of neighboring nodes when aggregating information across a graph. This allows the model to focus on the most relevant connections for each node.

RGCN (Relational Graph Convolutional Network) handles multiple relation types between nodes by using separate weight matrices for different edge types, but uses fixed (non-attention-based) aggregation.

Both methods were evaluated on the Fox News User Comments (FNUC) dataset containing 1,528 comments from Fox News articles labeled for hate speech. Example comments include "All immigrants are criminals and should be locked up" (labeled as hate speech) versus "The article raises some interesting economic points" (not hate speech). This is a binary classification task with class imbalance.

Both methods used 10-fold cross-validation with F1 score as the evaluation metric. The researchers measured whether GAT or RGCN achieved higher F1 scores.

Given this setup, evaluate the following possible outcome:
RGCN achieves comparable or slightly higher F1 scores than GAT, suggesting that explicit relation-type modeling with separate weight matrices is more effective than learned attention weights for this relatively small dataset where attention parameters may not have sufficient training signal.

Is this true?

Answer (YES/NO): YES